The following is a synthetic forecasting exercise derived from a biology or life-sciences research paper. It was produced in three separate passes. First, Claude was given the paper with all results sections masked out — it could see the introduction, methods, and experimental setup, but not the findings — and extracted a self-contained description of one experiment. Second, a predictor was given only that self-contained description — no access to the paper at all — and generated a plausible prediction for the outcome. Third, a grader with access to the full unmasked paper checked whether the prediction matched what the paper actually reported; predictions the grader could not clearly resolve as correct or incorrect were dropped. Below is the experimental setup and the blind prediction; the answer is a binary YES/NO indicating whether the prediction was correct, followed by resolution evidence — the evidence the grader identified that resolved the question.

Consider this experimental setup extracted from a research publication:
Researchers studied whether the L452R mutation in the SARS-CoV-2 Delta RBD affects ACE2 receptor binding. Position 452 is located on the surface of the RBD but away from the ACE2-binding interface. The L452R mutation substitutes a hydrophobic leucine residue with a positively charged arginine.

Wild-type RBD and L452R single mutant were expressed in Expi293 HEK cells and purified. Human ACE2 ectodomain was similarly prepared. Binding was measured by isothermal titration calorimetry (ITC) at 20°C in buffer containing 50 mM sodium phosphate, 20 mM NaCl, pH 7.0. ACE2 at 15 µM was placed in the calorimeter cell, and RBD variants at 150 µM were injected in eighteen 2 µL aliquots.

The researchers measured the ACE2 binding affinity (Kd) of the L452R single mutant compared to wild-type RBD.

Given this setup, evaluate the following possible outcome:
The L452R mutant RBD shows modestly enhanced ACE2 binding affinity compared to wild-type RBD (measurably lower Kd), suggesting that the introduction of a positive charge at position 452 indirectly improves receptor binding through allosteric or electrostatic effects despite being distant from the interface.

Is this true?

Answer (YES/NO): NO